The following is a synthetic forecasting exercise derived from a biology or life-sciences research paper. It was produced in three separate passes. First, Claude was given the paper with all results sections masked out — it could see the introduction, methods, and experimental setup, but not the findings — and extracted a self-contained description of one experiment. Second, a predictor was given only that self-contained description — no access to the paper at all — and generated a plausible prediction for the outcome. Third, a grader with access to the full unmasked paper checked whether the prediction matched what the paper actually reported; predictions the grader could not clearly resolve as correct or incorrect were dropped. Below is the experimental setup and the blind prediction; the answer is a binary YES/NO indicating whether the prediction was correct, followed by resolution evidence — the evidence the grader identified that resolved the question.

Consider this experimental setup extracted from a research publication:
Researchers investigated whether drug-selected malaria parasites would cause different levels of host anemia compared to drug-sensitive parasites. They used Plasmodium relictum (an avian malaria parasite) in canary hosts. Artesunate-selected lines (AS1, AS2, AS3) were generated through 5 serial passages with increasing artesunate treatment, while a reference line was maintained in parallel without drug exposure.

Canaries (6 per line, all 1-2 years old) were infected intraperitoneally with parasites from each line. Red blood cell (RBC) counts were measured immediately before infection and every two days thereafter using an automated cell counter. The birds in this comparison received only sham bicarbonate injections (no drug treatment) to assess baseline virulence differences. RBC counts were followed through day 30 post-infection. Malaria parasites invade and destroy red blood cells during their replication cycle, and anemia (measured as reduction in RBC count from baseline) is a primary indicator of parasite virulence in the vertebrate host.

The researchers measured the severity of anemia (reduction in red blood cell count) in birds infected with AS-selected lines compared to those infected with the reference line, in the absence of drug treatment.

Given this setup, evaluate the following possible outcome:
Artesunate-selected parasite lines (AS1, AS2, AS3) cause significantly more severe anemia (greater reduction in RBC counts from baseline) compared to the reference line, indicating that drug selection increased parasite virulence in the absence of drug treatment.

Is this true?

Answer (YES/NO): NO